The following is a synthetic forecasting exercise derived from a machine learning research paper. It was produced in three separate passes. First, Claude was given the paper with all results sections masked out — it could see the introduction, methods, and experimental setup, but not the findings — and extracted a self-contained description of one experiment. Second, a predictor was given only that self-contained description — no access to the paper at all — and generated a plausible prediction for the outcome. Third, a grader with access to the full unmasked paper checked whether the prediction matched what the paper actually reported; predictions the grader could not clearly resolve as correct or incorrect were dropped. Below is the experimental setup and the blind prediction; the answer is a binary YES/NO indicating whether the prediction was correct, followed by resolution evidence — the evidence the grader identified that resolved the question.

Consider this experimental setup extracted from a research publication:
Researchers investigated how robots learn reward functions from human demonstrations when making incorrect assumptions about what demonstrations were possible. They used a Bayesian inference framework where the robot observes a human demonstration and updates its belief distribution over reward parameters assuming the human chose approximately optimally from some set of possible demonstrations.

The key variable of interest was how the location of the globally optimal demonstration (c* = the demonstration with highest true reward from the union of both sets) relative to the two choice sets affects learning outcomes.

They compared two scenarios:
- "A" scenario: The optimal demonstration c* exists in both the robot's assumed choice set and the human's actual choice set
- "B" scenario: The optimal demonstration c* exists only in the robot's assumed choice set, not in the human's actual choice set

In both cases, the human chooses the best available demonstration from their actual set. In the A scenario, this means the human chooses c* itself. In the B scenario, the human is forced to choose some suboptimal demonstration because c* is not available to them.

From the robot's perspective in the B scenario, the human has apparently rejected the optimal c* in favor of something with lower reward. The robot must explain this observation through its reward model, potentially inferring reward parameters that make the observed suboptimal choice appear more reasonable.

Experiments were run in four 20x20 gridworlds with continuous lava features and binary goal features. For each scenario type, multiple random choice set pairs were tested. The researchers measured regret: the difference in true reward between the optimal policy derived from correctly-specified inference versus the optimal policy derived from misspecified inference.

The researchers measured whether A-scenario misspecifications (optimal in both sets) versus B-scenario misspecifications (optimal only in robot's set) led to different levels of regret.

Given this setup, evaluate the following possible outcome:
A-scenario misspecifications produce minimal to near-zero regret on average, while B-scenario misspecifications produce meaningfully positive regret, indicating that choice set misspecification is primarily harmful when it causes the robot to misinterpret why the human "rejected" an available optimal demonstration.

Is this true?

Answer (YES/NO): YES